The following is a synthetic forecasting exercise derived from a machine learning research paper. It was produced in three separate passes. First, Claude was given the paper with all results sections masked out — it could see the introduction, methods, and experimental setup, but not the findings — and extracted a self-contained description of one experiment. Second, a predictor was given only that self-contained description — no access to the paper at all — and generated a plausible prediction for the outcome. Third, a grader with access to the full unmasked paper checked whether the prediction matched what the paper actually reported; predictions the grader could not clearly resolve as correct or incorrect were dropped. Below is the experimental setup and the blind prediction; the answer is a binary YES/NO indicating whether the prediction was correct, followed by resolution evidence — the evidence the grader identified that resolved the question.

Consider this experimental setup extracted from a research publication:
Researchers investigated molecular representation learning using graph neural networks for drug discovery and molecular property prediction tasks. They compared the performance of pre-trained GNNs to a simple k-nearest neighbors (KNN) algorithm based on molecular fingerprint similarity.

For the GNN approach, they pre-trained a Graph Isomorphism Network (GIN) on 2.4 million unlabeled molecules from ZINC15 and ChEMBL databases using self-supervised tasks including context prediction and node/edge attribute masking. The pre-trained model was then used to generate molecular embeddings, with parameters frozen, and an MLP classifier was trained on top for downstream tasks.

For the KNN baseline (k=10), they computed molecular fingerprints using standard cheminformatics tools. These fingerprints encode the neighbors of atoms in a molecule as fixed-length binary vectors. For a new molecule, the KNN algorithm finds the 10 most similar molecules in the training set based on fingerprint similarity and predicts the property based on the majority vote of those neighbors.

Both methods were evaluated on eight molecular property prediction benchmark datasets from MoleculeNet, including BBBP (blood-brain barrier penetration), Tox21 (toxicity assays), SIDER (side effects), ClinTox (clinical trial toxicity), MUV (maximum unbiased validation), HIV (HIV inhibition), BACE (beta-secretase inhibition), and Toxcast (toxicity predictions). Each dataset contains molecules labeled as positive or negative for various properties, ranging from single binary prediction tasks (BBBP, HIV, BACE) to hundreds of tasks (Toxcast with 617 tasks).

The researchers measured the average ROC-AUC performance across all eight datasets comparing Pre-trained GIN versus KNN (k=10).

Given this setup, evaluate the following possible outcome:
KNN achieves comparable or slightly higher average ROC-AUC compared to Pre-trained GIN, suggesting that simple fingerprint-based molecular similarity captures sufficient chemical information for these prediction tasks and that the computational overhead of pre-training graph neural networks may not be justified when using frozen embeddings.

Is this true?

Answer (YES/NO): YES